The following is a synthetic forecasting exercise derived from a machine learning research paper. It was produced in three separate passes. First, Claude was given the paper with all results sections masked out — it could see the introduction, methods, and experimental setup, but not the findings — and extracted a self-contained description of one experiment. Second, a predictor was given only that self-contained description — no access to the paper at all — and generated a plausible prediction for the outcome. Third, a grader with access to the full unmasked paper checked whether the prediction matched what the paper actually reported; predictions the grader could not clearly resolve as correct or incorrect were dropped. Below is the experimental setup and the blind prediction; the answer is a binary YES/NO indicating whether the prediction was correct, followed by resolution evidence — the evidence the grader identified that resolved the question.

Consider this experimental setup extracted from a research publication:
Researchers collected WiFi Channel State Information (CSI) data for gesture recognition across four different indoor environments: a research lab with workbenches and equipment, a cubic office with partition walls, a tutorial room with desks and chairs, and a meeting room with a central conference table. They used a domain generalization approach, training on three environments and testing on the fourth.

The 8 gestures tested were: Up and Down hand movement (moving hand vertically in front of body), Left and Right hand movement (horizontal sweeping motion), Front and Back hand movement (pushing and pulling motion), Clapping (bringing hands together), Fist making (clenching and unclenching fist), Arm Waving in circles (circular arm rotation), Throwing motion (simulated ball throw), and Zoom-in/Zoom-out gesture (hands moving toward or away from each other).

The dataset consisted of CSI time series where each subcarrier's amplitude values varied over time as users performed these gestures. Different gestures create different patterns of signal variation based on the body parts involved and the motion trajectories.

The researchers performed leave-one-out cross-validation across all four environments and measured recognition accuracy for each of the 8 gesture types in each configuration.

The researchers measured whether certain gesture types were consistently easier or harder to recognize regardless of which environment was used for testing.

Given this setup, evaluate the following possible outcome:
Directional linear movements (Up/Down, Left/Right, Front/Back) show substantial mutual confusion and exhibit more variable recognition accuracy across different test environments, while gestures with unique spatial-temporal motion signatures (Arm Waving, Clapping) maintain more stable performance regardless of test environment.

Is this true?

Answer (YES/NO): NO